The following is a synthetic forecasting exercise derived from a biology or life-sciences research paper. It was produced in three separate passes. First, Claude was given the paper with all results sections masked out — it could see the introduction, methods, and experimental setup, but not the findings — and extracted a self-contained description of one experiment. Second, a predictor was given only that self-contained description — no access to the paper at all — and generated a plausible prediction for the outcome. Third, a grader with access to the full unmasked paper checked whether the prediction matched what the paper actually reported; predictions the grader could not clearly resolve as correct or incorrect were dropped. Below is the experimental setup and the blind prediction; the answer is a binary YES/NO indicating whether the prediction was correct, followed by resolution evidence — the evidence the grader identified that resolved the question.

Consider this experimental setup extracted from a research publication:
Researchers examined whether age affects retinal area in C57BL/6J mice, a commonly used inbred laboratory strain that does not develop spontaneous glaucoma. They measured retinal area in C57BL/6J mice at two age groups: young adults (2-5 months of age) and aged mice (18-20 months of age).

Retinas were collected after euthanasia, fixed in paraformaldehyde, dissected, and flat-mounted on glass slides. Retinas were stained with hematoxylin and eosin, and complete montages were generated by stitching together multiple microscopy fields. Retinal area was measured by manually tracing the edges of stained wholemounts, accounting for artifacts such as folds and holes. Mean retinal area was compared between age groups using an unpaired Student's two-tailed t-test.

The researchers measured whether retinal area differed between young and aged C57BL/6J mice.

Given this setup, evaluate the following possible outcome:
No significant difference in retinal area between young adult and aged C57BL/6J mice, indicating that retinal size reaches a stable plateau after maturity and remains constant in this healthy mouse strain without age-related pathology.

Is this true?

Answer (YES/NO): NO